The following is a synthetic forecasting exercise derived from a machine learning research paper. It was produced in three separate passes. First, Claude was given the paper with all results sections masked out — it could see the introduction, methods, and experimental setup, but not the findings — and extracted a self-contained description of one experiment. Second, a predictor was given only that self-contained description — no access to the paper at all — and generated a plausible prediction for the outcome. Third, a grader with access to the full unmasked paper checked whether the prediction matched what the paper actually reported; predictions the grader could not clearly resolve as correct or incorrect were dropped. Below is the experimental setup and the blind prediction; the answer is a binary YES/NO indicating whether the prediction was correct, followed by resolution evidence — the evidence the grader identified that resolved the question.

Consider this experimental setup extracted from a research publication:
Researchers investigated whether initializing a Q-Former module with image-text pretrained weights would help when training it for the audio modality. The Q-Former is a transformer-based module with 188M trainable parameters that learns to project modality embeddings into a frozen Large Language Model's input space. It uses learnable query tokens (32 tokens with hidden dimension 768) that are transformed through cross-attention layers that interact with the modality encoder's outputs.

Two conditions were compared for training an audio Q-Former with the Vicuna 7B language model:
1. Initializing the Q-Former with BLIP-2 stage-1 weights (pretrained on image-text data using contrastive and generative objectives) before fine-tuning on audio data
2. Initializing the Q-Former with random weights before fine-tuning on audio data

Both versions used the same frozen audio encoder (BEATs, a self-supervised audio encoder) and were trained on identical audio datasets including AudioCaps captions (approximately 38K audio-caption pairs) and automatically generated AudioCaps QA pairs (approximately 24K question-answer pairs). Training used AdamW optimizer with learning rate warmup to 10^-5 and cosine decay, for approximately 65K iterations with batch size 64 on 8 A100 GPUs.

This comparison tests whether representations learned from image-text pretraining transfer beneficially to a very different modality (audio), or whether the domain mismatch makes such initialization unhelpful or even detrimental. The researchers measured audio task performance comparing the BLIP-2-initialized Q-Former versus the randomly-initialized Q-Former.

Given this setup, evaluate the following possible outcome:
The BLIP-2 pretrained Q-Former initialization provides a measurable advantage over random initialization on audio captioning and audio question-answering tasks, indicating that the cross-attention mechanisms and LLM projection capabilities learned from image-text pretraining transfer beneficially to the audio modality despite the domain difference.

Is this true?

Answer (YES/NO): NO